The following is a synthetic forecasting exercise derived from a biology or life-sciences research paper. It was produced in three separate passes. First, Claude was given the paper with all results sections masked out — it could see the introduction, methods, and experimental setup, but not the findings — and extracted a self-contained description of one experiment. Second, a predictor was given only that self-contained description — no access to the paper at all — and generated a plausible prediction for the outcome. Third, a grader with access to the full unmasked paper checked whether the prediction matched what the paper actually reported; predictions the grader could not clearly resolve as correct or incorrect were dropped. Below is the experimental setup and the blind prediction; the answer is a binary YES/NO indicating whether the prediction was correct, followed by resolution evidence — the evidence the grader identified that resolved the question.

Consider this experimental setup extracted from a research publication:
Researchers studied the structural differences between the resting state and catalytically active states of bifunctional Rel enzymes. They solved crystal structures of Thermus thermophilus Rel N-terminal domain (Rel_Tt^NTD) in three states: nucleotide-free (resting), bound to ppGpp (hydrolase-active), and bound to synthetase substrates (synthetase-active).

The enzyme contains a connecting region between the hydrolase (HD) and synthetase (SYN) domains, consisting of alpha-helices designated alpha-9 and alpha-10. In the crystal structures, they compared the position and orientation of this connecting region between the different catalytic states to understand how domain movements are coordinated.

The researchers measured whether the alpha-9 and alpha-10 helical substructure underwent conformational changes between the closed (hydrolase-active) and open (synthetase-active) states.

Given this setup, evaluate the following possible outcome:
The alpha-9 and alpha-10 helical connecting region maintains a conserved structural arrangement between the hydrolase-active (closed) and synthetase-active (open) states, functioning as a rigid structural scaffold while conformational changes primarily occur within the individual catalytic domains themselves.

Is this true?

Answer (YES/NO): NO